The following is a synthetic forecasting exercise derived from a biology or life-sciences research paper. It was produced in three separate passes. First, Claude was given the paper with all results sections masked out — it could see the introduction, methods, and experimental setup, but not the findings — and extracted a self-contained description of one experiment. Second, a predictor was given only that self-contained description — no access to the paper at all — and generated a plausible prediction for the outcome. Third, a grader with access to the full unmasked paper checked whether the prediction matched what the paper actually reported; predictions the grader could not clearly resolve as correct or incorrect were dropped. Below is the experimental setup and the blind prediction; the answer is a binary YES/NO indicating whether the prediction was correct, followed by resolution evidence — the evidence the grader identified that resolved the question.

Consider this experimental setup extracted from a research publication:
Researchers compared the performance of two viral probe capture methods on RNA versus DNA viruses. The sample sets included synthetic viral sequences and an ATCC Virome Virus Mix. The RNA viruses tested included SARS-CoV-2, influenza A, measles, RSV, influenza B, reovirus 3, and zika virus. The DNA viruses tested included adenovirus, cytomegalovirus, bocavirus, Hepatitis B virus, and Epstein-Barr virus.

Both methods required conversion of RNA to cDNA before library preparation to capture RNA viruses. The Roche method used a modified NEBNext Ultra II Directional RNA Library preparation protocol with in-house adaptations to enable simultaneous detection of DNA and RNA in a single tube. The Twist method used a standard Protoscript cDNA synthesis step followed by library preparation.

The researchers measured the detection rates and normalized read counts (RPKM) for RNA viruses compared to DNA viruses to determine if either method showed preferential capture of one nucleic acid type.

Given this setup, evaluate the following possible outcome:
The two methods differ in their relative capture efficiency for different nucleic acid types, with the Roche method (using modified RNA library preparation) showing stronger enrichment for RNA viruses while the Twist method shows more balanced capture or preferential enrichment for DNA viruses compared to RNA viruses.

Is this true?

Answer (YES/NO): NO